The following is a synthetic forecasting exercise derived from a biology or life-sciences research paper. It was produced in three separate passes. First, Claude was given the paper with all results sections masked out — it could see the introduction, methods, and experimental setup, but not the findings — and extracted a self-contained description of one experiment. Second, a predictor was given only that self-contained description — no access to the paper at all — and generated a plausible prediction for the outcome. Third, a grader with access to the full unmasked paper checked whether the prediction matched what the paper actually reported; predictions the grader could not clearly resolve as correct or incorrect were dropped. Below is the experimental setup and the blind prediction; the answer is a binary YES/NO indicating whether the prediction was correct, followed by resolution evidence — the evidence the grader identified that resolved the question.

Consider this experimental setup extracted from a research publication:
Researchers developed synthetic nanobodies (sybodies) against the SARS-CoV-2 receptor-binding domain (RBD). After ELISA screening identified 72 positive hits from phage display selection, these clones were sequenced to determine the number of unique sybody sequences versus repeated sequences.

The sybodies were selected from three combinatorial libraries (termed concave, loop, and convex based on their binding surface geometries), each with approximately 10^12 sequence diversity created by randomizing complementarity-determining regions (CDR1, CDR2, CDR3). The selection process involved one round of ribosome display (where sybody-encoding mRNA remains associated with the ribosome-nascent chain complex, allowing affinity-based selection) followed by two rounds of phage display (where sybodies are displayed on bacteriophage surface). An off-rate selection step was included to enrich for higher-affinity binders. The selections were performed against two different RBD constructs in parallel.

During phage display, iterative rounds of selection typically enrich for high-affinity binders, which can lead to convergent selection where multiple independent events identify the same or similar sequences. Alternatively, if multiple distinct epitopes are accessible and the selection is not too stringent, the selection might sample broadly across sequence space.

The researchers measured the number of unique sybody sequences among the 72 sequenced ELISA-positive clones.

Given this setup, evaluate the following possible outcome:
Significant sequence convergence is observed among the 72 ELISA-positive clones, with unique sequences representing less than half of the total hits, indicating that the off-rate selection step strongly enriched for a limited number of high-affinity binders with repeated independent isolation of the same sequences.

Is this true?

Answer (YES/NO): NO